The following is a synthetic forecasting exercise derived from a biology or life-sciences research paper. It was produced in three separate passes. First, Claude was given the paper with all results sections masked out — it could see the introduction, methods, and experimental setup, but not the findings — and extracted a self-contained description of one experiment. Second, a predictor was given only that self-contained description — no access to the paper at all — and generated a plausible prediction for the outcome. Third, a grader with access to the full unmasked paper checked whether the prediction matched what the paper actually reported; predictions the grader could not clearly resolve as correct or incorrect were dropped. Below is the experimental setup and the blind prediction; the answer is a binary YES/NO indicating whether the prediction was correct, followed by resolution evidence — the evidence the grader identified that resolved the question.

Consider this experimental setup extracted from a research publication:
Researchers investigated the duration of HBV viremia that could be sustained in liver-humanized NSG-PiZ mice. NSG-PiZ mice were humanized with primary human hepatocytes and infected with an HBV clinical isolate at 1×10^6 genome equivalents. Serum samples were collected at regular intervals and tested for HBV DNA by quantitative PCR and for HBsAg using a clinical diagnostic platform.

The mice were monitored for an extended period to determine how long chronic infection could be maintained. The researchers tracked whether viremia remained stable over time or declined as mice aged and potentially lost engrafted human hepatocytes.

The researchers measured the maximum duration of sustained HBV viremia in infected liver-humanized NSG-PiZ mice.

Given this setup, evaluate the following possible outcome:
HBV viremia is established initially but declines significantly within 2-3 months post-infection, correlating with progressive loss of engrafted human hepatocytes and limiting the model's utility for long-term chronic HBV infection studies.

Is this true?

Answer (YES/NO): NO